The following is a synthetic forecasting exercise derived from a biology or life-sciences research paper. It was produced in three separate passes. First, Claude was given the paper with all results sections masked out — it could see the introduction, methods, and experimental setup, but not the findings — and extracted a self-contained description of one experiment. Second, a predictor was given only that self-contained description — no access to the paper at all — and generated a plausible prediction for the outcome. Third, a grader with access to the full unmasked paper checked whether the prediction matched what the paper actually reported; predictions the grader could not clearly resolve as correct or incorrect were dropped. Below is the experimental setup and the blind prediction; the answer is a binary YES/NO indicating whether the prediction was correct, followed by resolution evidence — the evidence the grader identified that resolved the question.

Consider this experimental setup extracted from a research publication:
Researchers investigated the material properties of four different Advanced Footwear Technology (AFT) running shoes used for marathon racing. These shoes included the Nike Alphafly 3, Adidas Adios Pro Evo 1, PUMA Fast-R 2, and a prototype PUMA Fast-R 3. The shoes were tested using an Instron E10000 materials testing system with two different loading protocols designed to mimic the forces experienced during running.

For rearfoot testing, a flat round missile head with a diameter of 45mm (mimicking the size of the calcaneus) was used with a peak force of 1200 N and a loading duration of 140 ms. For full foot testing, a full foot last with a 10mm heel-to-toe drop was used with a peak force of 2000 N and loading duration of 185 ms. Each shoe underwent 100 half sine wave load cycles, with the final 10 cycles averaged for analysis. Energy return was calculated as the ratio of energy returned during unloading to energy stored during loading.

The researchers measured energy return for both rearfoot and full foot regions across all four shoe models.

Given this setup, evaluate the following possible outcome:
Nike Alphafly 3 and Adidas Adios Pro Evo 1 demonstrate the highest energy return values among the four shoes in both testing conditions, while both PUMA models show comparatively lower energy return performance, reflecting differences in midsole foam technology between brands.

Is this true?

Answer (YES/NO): NO